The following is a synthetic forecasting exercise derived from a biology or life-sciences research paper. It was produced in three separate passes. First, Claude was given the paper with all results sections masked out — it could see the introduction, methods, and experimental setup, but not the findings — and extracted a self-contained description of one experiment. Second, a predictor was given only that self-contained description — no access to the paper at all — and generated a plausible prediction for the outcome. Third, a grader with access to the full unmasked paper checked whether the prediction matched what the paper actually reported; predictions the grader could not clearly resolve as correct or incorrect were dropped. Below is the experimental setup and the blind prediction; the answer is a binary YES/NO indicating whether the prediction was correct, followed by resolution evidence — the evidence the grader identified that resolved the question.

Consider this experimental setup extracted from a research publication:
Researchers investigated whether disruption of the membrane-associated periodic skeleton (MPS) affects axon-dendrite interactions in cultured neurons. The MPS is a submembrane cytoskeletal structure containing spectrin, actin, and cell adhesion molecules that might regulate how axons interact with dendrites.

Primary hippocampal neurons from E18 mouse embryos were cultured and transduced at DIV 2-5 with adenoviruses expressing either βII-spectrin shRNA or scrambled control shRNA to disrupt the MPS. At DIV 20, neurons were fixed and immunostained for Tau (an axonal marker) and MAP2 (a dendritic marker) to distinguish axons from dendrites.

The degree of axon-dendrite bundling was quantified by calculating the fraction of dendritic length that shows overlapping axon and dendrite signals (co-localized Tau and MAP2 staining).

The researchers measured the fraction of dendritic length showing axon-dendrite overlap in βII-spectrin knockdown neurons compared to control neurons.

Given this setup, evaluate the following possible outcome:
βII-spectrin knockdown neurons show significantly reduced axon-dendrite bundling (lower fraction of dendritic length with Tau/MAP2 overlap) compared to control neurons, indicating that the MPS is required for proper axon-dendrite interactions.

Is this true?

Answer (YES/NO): YES